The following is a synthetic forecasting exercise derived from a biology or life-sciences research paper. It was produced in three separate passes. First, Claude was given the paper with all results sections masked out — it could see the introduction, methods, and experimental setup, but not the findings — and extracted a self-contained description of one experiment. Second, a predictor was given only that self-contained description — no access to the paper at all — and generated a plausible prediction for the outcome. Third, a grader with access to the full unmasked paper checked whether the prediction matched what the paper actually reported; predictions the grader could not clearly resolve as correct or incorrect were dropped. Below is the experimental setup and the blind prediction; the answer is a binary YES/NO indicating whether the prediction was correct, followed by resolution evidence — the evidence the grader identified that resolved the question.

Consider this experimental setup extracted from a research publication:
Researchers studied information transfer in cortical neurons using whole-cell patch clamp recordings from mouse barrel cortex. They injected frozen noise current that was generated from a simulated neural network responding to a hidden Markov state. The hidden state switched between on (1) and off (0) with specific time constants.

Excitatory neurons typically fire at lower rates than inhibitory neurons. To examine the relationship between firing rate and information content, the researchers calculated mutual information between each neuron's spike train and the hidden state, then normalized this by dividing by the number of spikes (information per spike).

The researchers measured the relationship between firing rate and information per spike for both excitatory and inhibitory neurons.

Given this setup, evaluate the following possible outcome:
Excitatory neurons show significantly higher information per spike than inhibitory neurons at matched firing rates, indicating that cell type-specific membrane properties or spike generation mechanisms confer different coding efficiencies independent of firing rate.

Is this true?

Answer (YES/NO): NO